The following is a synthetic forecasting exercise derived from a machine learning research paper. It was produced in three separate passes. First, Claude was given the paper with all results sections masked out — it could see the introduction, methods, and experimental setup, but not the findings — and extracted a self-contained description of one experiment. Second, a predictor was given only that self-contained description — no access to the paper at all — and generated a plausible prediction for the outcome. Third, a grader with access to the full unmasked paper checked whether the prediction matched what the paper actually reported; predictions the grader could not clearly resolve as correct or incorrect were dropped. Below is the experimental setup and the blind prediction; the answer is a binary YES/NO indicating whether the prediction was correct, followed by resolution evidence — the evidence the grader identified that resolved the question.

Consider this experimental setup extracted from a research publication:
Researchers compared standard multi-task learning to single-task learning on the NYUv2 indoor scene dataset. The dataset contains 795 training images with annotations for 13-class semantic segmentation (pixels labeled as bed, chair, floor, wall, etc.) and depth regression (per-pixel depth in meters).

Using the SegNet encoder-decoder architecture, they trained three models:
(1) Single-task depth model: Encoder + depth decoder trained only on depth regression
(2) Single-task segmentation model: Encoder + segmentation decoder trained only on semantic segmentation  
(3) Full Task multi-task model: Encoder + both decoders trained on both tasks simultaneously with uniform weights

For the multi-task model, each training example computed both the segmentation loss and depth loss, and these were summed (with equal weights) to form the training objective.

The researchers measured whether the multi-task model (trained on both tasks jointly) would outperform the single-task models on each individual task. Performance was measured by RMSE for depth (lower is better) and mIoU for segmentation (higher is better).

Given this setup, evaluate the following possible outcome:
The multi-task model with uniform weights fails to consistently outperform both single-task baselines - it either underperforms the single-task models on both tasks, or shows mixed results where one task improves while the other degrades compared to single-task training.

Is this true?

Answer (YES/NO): YES